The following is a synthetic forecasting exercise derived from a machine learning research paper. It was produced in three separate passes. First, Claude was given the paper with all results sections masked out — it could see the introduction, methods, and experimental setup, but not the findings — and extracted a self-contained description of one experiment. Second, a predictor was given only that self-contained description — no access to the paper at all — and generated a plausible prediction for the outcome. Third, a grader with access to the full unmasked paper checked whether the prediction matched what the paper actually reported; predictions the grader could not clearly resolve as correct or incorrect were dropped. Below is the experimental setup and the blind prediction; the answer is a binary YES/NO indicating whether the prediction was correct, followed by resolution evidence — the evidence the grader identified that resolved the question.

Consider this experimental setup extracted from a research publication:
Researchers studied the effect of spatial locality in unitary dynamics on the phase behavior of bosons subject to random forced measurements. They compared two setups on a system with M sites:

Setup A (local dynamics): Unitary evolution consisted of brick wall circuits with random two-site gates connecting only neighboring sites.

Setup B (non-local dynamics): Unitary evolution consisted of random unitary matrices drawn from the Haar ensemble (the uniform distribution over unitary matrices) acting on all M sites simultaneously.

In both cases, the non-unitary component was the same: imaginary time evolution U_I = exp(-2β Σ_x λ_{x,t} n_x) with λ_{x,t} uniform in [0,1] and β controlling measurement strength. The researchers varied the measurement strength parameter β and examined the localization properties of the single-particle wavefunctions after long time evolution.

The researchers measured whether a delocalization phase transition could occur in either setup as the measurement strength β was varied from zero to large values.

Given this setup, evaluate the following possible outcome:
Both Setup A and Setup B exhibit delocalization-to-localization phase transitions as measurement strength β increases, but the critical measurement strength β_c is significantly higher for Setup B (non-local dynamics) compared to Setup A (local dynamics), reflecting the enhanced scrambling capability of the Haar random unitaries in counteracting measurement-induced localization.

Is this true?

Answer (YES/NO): NO